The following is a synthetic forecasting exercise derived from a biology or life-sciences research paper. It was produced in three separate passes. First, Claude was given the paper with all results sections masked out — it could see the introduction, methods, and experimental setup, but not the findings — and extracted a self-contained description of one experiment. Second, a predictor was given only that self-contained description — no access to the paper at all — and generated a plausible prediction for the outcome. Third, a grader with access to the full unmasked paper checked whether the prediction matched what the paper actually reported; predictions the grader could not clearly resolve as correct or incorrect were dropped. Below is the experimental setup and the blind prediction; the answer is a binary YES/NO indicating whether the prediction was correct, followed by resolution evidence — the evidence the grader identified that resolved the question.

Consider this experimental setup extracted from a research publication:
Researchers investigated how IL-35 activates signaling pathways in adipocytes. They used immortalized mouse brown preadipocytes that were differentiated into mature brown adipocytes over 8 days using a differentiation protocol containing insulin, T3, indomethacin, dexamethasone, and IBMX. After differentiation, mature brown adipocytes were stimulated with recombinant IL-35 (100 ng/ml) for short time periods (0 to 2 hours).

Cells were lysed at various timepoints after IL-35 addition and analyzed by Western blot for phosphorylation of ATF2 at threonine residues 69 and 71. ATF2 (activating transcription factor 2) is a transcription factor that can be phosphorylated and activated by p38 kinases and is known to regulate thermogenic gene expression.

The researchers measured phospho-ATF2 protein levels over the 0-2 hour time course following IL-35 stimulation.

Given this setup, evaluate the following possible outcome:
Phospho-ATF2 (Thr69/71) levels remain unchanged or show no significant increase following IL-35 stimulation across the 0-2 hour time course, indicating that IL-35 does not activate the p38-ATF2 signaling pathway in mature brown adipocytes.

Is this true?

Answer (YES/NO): NO